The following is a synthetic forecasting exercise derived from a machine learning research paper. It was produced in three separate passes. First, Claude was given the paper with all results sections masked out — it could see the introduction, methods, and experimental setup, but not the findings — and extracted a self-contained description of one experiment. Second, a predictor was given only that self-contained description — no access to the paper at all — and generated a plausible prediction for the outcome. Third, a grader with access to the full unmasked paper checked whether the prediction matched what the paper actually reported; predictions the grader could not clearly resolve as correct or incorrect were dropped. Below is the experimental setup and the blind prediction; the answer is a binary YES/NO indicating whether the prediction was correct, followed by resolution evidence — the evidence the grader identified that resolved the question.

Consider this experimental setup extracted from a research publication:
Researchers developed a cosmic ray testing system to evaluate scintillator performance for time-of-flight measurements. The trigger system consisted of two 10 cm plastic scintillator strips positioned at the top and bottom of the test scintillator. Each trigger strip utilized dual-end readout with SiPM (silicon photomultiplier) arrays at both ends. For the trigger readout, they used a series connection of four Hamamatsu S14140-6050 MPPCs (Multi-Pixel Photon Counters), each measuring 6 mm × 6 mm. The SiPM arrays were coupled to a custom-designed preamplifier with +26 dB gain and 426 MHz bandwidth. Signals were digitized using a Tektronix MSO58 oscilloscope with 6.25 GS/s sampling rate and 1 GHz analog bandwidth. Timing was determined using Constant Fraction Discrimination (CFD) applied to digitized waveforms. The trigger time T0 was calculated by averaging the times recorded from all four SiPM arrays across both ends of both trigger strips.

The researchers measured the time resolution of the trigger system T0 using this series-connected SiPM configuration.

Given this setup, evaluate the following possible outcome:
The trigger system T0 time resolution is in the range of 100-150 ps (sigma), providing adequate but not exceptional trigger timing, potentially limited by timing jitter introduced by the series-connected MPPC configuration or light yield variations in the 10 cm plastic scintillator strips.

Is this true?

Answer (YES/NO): NO